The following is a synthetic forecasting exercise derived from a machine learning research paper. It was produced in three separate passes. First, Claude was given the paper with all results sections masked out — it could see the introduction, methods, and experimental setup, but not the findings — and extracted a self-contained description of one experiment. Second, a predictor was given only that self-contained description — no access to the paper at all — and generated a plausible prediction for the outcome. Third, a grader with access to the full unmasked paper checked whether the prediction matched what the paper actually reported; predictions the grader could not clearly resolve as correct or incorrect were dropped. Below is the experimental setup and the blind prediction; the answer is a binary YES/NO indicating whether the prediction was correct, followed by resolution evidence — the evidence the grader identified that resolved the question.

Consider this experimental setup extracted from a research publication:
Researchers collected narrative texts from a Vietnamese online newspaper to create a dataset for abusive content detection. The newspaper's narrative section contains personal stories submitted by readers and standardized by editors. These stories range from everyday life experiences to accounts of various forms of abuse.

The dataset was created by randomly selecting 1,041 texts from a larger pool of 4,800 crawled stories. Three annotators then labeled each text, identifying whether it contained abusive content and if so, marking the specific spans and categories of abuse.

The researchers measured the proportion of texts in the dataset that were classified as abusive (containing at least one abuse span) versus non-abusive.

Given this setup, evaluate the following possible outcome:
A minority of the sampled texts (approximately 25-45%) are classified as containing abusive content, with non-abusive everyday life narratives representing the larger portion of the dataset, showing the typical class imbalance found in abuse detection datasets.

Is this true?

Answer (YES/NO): NO